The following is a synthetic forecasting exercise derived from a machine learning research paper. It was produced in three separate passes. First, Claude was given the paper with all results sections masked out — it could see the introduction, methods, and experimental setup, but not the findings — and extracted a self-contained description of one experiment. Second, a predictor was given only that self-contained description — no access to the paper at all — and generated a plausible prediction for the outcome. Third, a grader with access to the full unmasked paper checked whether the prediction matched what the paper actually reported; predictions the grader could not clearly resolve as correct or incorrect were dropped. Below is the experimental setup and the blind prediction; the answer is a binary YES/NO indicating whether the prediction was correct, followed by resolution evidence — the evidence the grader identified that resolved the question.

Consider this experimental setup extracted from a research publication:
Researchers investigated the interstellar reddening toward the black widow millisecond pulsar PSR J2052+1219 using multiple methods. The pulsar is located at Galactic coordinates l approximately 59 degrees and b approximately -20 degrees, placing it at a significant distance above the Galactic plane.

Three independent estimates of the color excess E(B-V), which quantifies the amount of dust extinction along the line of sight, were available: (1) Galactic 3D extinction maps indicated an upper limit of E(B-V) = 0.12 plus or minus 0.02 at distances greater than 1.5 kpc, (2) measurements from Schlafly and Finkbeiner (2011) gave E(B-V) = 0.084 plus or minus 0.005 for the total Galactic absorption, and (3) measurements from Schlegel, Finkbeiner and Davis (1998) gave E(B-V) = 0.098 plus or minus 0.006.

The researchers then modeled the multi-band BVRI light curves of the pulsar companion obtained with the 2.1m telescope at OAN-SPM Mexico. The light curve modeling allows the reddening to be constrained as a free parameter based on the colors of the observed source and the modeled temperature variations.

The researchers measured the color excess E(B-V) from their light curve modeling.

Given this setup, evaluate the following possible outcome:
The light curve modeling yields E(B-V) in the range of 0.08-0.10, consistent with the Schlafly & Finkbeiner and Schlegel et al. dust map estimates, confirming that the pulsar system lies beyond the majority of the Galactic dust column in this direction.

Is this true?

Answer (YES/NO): YES